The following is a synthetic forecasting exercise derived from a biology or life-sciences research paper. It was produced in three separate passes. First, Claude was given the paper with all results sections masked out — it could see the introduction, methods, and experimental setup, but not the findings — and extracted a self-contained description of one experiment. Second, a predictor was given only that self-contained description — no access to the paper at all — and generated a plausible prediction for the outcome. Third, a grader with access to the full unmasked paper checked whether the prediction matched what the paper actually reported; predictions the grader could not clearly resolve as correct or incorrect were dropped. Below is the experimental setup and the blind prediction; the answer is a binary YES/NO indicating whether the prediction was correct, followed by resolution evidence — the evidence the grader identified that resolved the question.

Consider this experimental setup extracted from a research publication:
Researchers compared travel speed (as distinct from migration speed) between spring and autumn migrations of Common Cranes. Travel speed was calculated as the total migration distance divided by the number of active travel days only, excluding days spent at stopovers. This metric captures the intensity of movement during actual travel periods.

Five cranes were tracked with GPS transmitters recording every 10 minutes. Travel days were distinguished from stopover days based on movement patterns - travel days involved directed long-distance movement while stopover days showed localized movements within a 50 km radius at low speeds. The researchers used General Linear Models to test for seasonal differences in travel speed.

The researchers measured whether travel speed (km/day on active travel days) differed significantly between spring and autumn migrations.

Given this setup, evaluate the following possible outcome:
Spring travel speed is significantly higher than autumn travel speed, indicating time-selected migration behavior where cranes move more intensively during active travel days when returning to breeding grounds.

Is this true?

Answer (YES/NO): NO